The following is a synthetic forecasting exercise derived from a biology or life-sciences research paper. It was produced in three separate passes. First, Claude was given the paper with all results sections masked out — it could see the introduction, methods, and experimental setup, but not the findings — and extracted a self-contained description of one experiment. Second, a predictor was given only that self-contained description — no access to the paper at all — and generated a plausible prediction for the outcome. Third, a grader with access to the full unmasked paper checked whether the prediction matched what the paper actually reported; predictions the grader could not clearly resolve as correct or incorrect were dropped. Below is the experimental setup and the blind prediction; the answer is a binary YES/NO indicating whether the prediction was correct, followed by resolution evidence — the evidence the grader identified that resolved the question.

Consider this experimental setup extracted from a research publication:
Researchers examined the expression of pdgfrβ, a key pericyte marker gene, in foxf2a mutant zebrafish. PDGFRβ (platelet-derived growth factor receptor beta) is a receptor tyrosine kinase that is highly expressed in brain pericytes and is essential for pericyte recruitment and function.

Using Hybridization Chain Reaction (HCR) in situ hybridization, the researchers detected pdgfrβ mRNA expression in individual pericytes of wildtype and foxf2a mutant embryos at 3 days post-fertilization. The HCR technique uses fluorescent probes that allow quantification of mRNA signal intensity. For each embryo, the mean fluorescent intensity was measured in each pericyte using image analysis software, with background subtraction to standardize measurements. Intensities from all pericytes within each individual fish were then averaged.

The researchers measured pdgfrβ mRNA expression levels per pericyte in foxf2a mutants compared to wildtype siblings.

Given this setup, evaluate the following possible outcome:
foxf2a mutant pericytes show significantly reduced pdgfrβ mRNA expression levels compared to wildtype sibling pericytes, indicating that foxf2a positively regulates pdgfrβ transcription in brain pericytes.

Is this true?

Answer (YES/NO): NO